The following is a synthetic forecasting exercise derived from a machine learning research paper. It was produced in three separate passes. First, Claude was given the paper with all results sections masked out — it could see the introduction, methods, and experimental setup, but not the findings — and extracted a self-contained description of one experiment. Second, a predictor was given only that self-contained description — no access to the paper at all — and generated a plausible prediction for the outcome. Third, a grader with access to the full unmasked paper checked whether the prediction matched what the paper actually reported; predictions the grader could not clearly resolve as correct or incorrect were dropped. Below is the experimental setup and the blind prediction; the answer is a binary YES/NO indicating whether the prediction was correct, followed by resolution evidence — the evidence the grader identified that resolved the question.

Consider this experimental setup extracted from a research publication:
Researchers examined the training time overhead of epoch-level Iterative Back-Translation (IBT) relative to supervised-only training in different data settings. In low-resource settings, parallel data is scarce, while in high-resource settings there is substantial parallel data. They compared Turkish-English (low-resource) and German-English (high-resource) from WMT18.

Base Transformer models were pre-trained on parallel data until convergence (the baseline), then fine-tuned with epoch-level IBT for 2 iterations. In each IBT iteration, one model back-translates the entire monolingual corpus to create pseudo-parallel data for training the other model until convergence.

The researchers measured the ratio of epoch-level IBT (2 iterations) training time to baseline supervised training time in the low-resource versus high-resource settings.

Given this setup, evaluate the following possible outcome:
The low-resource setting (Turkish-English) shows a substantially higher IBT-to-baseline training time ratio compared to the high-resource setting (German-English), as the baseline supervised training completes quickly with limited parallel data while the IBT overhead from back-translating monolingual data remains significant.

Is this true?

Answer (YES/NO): NO